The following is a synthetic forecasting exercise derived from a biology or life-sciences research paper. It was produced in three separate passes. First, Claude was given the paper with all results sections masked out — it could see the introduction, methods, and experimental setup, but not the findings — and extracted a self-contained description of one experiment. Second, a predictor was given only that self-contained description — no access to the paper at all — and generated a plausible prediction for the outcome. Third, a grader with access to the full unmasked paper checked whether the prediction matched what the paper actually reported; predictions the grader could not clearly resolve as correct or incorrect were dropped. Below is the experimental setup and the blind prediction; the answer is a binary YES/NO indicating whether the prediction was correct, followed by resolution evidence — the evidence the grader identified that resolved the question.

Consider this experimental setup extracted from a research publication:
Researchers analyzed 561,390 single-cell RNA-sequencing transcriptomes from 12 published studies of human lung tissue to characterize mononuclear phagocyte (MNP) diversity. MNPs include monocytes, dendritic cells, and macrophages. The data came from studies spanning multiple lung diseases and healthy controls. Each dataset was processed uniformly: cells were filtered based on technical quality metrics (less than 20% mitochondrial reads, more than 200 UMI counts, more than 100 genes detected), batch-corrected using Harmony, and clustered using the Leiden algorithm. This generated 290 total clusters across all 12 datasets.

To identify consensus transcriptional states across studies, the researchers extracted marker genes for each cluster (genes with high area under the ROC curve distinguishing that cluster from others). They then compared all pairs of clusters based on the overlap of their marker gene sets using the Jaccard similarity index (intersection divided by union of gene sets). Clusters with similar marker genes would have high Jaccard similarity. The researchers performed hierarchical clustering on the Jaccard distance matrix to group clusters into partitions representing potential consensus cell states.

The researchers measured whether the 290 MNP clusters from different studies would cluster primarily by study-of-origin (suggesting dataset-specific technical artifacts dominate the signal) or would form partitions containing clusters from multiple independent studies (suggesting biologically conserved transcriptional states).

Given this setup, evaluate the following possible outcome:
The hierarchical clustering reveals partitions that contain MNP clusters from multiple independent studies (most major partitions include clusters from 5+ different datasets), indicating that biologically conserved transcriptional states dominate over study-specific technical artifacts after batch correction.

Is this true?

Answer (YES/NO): YES